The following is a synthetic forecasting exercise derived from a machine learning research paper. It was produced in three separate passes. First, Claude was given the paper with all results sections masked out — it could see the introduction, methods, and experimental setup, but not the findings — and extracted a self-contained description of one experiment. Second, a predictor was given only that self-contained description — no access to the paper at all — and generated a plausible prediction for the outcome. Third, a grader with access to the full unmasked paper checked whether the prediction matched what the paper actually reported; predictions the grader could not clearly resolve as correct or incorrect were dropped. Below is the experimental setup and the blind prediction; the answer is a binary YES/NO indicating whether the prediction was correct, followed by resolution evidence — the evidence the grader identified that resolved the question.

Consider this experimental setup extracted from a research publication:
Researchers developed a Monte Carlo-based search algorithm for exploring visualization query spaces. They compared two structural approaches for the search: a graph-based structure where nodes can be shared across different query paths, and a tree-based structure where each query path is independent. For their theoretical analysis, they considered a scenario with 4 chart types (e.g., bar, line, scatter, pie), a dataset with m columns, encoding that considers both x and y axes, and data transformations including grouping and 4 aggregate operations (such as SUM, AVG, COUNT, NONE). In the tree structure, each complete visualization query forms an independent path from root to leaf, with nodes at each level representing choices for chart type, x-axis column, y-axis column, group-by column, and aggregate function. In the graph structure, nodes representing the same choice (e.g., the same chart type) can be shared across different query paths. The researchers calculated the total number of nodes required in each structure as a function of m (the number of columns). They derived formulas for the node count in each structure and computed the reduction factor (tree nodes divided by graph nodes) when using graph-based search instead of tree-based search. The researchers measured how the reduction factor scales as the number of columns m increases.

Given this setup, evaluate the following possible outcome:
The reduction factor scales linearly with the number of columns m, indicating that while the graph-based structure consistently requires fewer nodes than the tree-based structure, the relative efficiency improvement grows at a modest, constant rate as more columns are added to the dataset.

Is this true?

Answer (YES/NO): NO